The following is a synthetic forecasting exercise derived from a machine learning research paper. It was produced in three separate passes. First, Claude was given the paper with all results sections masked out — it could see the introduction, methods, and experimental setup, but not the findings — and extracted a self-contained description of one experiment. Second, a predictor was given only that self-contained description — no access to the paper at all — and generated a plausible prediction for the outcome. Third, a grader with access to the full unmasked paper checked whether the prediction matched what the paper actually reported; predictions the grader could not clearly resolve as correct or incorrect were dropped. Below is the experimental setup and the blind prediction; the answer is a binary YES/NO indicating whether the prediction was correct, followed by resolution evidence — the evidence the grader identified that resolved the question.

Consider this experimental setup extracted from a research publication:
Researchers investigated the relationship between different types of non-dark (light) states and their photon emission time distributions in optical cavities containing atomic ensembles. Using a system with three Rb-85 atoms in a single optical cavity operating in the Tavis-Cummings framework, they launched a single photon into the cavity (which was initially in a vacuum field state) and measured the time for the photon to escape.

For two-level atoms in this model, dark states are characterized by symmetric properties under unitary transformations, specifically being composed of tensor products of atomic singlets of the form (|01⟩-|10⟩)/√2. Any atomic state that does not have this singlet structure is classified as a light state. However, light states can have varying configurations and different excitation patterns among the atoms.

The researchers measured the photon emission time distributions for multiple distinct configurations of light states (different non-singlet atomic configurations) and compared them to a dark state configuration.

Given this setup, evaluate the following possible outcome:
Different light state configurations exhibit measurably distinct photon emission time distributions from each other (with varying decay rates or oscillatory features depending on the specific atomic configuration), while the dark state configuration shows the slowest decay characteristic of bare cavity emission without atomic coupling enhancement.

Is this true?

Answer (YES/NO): NO